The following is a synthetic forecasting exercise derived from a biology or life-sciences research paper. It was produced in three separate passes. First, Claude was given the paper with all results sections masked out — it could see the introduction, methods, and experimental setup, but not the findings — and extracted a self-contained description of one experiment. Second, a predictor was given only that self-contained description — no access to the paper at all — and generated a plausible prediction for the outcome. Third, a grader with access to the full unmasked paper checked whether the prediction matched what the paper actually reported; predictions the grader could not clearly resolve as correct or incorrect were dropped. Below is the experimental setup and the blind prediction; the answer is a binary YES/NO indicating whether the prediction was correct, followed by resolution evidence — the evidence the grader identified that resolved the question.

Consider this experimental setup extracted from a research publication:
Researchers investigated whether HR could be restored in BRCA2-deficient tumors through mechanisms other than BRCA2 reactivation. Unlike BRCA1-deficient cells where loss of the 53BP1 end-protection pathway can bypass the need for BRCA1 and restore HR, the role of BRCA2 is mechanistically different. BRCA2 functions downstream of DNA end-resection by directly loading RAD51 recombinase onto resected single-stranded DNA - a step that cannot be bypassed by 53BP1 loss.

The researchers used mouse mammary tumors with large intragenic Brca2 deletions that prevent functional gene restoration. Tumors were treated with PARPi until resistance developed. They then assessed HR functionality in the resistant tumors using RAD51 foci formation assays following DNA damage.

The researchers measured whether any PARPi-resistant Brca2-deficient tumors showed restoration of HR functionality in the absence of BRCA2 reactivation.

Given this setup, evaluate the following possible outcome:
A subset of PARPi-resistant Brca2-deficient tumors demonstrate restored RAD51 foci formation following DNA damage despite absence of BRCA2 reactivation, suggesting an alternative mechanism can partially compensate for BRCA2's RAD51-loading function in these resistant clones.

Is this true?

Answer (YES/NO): NO